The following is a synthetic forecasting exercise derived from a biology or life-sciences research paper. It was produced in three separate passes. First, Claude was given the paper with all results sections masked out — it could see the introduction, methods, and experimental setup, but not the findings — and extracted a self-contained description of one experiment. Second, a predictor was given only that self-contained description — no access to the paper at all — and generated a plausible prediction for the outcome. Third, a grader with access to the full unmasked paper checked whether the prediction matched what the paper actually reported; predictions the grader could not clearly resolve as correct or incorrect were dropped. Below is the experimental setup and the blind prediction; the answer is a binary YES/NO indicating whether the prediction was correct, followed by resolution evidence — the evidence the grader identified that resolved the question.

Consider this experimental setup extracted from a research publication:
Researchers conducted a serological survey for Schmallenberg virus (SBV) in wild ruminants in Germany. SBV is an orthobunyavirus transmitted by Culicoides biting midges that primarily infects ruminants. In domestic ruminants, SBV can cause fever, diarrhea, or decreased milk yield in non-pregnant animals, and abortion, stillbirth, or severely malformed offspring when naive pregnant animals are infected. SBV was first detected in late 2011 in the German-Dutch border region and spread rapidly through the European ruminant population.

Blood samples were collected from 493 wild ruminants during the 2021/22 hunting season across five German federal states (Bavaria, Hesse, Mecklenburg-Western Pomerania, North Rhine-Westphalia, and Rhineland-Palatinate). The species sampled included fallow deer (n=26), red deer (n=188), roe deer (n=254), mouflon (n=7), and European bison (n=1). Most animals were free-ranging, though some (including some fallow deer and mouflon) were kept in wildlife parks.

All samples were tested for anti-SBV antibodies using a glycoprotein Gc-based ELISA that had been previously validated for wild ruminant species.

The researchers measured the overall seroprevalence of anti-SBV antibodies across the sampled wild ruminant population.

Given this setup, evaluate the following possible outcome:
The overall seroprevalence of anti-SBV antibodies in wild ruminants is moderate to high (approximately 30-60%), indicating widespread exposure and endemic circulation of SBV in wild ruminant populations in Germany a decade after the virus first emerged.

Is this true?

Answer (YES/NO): NO